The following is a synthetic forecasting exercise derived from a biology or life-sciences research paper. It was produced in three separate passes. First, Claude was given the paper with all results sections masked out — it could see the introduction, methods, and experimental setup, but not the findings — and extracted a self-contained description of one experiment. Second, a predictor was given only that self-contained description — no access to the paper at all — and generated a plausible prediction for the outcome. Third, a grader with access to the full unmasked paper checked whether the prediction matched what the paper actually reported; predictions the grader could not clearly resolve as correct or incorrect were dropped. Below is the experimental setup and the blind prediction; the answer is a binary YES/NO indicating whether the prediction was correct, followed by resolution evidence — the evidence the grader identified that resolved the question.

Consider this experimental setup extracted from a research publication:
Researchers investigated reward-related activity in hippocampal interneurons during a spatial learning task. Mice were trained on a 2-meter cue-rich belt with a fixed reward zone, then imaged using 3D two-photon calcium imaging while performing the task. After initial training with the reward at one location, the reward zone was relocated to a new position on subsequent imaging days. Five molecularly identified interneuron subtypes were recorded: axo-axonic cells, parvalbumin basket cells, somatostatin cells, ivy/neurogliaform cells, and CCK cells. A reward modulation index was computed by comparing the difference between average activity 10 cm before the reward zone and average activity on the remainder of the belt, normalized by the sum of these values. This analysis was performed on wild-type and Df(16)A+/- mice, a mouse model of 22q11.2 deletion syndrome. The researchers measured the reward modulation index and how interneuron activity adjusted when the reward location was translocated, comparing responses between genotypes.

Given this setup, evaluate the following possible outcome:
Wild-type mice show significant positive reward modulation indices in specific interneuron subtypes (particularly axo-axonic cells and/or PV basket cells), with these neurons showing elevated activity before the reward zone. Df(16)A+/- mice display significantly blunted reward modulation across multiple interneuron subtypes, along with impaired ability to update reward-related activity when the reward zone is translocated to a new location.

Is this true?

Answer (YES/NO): NO